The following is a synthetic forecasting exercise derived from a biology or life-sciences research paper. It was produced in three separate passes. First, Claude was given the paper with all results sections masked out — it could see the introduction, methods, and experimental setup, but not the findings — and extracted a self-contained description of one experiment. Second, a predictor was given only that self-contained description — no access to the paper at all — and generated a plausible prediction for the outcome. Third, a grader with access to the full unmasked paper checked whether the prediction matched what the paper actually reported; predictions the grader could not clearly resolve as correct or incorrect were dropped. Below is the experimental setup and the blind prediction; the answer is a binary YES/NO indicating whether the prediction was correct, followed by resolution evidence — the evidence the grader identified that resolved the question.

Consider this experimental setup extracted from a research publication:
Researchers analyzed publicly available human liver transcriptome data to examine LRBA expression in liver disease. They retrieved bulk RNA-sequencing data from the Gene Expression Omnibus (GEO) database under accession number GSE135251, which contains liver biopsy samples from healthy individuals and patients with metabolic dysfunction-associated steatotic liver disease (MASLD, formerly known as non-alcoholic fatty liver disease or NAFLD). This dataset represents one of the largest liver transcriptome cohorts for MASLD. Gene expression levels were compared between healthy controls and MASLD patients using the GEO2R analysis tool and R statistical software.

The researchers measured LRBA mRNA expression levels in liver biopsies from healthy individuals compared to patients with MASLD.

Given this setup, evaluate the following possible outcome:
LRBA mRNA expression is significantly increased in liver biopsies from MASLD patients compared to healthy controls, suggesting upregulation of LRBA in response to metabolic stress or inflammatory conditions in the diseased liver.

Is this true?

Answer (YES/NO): YES